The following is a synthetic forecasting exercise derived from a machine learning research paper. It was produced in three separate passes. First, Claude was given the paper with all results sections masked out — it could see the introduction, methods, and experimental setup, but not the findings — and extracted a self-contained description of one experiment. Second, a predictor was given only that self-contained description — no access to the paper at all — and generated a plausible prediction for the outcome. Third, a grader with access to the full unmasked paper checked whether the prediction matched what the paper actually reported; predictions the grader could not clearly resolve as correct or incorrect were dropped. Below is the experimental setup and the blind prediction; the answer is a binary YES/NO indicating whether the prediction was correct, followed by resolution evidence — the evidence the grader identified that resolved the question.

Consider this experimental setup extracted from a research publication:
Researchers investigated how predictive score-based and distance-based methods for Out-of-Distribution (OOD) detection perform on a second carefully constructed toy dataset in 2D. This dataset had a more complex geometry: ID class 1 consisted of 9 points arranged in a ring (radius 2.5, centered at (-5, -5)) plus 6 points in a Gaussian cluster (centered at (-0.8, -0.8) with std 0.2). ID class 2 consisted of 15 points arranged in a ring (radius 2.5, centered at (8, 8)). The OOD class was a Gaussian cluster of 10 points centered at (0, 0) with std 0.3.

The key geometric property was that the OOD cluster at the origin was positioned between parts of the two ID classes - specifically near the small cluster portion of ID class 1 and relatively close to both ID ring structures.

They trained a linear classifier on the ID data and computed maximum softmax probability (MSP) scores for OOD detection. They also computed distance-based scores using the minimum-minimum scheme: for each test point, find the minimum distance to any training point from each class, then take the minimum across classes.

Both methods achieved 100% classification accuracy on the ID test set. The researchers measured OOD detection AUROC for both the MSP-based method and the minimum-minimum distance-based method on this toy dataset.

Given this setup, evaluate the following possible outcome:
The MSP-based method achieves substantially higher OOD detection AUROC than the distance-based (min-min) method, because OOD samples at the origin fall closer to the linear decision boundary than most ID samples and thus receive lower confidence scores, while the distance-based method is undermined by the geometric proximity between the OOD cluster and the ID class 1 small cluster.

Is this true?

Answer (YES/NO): YES